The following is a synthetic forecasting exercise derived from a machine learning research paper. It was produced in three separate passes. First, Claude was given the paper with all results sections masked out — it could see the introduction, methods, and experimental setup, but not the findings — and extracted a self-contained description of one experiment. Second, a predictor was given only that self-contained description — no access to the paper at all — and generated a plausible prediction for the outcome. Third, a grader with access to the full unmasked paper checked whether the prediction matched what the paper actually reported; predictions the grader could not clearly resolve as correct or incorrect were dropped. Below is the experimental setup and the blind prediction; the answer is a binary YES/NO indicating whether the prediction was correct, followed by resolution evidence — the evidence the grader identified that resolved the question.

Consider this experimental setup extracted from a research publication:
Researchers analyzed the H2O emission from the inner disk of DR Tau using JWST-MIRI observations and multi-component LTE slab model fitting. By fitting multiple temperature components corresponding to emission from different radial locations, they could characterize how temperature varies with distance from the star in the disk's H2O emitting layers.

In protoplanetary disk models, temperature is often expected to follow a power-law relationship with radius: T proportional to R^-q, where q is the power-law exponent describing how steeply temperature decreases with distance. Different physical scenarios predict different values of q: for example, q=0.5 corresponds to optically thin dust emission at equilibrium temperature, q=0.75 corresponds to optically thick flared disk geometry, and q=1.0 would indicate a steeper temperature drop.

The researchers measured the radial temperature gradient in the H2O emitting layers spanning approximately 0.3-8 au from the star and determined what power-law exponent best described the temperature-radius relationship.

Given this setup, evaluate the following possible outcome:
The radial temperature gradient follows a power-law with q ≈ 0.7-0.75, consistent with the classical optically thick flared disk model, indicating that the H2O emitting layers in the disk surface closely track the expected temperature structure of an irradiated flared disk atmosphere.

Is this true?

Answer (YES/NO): NO